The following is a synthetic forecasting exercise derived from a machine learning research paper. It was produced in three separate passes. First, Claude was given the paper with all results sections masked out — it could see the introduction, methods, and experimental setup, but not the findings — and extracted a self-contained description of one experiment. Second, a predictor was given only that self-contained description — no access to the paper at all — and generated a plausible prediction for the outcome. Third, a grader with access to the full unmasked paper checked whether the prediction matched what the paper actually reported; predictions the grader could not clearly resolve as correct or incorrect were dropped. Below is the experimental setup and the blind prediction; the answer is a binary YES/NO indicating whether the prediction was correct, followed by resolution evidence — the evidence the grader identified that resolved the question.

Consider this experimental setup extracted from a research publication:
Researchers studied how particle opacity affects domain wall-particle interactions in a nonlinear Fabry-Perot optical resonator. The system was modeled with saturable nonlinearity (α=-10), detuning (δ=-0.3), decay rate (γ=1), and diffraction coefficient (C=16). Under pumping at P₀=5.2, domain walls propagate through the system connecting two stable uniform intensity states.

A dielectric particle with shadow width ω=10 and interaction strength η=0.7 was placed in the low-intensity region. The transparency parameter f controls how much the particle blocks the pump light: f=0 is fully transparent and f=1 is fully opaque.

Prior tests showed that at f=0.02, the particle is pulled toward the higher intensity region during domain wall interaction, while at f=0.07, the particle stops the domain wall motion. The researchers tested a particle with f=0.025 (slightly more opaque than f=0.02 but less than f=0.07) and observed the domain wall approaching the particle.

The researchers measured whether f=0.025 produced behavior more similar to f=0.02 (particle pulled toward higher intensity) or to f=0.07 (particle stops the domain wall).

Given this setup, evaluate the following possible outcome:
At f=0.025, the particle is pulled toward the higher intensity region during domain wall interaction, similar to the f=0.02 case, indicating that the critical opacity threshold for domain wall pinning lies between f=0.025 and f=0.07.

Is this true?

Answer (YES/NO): NO